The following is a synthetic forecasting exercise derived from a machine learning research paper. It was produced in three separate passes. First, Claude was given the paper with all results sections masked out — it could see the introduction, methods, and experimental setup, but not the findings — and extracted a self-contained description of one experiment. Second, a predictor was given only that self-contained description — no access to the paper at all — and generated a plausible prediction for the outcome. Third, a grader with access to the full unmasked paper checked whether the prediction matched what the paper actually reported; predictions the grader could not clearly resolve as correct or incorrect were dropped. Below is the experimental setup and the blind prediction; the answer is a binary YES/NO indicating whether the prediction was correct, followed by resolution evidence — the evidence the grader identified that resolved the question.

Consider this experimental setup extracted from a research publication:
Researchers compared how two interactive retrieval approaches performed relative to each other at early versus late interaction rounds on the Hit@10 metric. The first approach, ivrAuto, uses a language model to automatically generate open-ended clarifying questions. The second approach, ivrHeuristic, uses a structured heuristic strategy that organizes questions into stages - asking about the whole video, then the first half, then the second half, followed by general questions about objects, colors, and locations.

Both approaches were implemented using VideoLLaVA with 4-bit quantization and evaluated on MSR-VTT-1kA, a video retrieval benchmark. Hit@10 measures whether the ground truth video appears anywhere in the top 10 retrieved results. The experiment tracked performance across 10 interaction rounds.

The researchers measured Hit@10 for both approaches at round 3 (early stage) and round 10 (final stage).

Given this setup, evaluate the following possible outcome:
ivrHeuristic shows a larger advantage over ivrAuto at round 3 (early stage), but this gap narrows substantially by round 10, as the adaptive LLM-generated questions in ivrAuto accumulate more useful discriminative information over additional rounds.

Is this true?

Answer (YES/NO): NO